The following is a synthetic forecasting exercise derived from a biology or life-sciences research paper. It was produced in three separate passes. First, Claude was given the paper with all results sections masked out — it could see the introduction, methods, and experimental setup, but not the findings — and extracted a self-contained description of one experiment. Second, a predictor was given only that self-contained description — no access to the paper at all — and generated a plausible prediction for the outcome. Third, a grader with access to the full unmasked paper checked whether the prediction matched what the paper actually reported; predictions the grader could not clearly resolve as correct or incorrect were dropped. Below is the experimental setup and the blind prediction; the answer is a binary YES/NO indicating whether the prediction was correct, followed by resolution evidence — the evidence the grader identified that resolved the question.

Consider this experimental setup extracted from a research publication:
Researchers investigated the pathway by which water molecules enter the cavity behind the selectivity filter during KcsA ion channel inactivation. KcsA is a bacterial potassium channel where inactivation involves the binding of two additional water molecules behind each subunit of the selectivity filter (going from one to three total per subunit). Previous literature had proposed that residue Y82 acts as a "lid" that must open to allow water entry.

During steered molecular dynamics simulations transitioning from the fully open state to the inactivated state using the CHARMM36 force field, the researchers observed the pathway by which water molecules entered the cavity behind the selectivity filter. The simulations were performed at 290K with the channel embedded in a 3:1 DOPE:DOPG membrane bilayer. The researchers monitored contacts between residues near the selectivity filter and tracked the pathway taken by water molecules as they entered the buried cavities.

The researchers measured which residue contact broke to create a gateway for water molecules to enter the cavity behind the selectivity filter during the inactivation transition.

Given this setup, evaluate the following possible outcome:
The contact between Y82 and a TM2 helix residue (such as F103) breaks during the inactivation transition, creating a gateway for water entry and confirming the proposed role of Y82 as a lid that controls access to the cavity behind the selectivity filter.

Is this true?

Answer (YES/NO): NO